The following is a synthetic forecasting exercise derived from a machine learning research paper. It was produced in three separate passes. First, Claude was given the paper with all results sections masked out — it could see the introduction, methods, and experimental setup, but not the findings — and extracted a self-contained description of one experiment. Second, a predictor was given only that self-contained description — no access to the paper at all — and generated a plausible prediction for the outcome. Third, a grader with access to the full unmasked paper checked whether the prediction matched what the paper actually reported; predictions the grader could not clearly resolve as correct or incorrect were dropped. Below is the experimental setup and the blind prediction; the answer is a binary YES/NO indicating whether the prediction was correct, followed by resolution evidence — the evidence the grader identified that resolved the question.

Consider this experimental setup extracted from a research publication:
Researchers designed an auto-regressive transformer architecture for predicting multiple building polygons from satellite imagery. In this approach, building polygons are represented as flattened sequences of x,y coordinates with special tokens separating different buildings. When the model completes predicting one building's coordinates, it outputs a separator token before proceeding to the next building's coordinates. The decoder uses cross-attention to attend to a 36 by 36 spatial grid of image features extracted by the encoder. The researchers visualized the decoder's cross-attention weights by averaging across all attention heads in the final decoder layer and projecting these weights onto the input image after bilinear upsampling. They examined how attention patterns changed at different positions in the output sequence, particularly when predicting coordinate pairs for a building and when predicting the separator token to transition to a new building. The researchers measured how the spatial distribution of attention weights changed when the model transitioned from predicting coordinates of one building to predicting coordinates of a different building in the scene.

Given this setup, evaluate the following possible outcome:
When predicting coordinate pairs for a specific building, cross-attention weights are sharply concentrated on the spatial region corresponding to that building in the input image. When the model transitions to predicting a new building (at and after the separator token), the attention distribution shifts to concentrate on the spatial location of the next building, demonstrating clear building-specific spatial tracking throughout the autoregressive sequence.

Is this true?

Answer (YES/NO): YES